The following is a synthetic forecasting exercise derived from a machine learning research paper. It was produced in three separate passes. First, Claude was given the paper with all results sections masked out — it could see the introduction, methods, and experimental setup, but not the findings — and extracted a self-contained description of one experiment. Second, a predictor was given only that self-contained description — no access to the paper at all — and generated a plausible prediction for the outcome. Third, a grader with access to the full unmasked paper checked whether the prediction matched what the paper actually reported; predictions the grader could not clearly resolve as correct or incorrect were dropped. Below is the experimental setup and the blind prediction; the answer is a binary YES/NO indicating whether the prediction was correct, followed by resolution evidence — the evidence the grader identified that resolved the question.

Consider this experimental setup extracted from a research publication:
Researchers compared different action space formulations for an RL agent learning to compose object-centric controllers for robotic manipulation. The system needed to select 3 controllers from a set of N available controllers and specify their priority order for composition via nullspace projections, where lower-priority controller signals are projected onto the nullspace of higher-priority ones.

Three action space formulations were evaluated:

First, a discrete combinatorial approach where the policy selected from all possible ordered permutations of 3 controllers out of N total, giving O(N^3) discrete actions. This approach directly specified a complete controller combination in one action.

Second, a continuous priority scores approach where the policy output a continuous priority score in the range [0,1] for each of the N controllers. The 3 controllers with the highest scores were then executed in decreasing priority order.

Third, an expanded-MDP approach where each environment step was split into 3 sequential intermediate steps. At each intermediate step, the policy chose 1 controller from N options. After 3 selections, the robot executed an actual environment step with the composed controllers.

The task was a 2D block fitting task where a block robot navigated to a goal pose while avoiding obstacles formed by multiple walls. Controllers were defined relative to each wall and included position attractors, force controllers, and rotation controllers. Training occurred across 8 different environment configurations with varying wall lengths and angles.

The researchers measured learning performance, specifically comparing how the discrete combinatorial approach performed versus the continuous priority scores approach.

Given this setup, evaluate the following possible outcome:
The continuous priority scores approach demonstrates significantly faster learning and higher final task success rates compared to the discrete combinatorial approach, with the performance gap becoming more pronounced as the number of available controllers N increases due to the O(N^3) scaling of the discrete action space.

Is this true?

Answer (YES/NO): NO